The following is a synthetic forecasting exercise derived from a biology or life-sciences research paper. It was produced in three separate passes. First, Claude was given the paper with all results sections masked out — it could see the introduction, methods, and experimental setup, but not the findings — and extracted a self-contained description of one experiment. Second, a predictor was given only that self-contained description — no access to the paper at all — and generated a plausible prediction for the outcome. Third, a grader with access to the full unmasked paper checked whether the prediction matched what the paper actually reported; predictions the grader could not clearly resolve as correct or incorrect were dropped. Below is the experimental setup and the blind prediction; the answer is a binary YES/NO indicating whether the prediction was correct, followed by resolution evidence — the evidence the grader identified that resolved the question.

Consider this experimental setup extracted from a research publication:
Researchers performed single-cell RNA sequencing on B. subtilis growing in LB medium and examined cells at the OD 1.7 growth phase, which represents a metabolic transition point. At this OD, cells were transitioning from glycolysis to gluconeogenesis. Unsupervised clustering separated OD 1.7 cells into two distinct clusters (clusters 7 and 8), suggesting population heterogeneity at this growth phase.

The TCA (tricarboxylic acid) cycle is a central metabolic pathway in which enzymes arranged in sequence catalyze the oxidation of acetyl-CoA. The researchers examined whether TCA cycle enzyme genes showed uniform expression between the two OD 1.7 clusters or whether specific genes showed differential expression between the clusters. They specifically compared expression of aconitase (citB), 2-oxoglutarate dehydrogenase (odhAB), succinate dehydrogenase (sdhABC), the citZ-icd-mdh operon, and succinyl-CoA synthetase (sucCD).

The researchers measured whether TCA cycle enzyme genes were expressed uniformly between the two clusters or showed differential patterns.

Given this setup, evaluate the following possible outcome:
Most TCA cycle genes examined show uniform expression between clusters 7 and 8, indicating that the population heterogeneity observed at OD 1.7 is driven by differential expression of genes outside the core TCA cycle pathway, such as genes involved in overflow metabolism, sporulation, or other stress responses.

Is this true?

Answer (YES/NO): NO